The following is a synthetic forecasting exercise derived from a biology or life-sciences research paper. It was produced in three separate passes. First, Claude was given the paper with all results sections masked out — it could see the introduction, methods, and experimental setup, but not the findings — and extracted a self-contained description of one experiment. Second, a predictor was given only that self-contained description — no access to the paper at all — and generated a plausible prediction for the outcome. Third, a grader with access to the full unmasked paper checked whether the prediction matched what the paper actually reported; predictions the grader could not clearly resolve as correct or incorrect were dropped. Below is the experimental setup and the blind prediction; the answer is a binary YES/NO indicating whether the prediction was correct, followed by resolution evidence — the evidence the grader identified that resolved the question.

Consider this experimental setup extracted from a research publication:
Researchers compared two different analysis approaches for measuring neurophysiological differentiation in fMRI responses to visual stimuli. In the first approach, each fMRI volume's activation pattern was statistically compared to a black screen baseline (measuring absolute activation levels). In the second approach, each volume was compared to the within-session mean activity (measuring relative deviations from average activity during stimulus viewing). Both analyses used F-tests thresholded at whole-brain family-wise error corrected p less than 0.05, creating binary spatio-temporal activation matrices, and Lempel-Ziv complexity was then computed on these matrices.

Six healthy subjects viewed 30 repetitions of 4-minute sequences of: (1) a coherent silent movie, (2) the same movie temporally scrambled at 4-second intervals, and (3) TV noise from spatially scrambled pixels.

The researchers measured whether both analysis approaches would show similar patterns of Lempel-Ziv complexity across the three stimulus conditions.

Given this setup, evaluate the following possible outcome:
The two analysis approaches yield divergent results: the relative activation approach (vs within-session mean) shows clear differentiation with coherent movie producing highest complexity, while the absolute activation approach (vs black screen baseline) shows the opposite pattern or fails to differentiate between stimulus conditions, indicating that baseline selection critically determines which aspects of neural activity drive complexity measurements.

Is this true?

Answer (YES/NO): NO